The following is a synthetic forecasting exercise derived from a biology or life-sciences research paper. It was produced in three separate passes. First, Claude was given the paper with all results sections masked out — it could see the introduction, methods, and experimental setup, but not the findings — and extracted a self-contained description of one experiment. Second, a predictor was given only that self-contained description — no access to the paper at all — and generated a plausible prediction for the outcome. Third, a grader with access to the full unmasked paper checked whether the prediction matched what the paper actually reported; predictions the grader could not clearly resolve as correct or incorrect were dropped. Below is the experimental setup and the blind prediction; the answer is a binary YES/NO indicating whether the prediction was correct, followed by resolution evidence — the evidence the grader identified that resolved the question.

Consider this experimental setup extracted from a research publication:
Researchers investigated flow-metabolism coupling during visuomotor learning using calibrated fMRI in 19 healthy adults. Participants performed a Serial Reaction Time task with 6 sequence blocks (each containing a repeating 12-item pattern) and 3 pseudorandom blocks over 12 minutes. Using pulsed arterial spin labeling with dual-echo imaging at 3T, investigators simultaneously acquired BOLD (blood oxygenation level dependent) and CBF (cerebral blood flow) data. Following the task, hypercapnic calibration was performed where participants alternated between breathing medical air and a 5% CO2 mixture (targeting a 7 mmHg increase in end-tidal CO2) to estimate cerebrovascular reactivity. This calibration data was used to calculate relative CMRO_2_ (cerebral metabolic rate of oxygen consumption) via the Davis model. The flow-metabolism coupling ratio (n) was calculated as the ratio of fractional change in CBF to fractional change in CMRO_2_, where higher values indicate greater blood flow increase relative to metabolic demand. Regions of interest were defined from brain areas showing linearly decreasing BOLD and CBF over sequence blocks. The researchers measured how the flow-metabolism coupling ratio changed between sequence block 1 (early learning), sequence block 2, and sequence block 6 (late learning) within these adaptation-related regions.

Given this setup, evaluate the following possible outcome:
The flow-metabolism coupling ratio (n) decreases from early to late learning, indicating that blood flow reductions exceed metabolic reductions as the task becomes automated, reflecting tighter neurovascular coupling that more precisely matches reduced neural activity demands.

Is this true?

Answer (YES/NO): NO